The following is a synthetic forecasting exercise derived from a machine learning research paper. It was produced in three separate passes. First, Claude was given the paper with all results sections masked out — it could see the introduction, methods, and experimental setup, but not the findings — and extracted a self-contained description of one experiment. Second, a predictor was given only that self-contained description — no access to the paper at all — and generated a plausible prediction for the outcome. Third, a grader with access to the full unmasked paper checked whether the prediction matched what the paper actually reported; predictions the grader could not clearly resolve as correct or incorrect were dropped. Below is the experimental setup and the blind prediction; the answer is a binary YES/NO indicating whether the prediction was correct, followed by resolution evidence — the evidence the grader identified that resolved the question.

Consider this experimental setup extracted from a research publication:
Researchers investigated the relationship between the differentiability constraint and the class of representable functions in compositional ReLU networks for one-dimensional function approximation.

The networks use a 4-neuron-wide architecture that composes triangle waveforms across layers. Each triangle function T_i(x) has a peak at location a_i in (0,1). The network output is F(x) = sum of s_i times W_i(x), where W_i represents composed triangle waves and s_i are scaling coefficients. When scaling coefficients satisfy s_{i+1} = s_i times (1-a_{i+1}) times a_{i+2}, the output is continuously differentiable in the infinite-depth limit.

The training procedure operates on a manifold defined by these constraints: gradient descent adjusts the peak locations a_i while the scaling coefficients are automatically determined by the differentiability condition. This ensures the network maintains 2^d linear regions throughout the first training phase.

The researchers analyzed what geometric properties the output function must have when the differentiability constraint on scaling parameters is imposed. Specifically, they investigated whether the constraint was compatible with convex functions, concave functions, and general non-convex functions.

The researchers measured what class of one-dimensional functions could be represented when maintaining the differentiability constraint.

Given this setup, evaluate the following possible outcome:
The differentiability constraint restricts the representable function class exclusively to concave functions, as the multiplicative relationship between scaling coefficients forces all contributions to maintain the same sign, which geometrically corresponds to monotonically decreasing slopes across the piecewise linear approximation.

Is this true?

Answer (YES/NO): NO